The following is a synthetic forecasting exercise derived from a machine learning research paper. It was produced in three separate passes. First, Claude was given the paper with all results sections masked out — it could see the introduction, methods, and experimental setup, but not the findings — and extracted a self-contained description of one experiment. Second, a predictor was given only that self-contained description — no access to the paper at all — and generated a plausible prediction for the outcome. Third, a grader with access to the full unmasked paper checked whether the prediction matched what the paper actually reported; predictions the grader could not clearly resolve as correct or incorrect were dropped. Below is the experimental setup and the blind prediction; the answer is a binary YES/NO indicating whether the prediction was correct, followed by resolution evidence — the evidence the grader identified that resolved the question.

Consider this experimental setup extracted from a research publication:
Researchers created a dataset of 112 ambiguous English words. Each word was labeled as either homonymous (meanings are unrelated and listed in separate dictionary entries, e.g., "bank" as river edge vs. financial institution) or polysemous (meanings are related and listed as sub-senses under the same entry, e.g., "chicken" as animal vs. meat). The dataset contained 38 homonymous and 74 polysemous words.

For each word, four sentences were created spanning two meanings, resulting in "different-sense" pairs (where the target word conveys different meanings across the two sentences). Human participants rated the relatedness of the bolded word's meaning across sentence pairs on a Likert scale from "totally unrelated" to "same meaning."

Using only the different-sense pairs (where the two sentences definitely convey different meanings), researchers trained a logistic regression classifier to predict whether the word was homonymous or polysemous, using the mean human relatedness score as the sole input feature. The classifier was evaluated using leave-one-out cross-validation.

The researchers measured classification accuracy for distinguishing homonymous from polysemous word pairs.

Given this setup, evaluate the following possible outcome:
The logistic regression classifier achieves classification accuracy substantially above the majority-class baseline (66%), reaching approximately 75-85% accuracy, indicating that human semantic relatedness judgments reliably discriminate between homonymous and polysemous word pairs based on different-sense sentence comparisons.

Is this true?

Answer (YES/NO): YES